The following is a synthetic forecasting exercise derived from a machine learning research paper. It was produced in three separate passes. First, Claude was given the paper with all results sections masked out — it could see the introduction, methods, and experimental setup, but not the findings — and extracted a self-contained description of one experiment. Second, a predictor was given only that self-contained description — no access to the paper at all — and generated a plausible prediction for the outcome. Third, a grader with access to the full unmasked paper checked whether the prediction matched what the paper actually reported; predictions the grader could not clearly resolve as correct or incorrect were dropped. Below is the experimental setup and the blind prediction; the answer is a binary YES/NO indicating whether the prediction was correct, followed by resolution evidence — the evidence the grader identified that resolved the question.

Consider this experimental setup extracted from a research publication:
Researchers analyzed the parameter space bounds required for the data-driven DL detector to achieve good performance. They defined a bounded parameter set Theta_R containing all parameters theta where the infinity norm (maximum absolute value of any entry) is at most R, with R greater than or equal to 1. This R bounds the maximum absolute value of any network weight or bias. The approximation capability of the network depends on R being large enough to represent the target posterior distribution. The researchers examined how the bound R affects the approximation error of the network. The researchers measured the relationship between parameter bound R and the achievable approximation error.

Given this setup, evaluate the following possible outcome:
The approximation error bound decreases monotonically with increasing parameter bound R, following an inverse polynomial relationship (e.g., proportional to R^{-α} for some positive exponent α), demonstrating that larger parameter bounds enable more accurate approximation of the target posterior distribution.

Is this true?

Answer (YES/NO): NO